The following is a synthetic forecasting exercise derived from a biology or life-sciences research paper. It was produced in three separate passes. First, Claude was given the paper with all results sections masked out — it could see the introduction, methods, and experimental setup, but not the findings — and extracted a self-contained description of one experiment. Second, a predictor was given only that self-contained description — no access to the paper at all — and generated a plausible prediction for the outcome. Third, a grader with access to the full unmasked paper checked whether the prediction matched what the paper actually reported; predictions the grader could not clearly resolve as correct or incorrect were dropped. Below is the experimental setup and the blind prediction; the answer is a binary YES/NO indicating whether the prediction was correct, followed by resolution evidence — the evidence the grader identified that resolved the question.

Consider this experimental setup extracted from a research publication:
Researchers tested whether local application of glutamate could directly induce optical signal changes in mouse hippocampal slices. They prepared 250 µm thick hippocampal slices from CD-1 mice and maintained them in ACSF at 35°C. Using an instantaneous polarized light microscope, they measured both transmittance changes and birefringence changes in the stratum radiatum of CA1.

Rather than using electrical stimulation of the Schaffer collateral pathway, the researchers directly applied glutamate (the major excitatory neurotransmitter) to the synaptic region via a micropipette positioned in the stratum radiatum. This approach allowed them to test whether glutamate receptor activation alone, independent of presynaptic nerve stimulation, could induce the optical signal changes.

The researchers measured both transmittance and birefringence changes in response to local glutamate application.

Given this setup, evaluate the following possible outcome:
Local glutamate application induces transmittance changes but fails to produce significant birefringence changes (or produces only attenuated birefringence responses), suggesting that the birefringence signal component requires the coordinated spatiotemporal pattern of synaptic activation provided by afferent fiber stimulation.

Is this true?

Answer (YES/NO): NO